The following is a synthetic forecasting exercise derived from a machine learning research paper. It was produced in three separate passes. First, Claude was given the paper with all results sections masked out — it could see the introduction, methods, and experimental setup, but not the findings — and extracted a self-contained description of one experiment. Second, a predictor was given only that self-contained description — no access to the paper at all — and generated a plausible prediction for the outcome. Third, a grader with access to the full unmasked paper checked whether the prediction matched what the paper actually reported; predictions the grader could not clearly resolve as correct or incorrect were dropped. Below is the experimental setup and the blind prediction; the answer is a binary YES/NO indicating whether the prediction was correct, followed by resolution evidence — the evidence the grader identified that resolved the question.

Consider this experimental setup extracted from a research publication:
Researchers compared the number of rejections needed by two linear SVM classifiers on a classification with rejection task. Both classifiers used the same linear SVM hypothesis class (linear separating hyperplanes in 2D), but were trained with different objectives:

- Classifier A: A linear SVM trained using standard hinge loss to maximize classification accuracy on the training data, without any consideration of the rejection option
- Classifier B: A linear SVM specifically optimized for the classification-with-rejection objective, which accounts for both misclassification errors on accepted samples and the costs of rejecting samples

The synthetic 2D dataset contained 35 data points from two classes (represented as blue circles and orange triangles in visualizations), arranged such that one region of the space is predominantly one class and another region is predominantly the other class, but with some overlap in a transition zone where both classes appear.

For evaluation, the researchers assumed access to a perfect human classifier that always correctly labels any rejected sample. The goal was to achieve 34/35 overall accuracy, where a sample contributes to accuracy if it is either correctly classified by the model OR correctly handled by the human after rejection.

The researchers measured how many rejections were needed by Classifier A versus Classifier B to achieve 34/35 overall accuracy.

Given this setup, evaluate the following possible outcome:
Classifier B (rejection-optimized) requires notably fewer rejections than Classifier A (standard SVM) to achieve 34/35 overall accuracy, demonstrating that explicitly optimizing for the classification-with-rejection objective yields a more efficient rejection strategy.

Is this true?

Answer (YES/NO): YES